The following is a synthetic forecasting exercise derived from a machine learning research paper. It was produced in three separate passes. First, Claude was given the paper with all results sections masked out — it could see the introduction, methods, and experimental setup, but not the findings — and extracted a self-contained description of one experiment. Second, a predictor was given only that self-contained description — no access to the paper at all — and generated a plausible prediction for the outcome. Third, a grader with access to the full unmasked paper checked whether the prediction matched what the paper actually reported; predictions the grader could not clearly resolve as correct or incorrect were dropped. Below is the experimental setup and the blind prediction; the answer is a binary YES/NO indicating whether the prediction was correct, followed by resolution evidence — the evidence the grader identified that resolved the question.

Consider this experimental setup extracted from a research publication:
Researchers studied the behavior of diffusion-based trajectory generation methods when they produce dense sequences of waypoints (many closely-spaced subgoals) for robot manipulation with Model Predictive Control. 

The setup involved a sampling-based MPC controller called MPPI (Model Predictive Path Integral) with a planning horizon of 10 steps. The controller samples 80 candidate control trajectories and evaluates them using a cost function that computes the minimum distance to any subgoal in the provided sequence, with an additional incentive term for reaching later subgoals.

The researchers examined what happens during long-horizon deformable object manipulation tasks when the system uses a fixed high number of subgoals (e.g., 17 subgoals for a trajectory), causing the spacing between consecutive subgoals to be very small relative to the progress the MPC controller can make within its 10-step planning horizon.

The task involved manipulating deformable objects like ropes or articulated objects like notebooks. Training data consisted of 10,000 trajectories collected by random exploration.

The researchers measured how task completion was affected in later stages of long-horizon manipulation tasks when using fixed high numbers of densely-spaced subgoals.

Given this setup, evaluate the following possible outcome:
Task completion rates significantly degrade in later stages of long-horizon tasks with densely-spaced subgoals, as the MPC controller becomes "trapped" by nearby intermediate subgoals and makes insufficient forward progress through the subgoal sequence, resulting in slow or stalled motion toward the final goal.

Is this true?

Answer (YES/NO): YES